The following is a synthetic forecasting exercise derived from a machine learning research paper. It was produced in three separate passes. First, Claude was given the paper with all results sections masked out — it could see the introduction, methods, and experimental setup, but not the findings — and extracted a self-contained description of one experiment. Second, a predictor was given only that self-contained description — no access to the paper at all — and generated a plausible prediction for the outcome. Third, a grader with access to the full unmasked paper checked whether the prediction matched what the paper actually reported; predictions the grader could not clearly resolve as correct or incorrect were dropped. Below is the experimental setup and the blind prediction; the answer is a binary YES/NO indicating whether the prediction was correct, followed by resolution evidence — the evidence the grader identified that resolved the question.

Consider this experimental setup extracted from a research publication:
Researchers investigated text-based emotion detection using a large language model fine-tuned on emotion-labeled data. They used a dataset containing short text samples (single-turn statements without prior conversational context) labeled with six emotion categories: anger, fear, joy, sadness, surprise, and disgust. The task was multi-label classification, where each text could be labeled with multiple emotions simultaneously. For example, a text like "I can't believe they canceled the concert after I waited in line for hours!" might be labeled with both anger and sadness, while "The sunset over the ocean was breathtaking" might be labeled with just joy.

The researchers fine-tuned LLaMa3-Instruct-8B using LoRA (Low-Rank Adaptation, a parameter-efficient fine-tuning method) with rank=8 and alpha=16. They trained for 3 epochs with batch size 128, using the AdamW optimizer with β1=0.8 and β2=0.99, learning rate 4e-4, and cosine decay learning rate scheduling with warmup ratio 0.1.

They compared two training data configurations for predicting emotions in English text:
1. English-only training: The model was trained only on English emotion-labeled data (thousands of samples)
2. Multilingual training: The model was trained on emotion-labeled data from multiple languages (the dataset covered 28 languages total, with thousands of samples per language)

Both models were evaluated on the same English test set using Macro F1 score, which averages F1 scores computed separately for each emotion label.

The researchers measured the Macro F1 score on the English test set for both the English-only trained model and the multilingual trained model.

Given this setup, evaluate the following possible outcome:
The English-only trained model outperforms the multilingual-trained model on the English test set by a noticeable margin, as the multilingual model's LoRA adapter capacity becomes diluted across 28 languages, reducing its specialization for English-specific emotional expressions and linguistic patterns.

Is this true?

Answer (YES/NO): NO